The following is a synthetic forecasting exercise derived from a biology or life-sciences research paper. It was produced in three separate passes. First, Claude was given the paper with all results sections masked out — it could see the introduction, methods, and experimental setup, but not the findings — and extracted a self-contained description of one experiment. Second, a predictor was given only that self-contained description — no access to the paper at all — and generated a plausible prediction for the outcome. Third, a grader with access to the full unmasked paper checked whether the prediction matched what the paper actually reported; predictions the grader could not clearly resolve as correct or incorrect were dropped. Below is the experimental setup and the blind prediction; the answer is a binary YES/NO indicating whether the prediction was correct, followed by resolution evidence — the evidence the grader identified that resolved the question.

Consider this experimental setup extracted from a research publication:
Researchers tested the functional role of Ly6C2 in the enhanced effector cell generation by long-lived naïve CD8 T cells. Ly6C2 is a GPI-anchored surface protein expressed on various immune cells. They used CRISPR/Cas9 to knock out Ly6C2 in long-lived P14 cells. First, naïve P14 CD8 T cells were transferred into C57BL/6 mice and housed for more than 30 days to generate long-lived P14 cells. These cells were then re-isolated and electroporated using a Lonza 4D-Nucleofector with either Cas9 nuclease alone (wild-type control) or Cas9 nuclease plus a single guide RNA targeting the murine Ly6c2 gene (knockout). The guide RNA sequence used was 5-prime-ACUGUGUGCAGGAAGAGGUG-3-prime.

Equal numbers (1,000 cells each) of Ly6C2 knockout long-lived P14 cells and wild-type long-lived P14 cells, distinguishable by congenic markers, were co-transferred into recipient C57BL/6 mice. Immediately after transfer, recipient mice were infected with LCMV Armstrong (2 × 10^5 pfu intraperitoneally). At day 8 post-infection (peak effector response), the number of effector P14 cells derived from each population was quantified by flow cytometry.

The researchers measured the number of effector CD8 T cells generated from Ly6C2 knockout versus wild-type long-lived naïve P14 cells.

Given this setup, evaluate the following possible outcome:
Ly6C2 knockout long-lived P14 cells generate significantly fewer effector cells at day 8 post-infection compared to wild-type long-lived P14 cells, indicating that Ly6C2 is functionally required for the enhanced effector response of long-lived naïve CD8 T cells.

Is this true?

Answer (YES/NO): YES